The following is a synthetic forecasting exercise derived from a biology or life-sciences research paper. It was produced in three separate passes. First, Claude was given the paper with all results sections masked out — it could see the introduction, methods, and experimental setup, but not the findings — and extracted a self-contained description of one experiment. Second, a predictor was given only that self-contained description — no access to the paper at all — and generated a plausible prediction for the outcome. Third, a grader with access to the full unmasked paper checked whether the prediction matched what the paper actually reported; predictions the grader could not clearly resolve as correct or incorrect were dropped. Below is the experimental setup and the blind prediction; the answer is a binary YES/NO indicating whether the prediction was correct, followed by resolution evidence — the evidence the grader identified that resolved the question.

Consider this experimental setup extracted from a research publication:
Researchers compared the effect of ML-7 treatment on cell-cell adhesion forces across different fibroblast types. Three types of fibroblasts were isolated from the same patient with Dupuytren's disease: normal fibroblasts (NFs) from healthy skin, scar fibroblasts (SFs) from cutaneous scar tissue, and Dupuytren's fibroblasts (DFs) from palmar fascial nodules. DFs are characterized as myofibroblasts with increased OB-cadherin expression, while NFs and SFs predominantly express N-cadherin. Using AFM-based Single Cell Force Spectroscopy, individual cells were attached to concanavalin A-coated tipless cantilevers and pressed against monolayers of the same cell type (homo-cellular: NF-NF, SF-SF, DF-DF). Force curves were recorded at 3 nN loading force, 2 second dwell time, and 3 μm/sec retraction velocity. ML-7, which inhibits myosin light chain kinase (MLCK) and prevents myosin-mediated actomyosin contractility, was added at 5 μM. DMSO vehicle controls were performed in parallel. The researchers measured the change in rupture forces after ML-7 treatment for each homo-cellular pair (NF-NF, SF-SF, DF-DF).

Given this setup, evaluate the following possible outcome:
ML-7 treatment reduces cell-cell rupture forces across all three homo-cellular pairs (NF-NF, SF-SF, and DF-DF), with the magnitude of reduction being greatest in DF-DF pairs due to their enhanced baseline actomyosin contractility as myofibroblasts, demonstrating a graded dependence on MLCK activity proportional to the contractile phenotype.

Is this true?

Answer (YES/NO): NO